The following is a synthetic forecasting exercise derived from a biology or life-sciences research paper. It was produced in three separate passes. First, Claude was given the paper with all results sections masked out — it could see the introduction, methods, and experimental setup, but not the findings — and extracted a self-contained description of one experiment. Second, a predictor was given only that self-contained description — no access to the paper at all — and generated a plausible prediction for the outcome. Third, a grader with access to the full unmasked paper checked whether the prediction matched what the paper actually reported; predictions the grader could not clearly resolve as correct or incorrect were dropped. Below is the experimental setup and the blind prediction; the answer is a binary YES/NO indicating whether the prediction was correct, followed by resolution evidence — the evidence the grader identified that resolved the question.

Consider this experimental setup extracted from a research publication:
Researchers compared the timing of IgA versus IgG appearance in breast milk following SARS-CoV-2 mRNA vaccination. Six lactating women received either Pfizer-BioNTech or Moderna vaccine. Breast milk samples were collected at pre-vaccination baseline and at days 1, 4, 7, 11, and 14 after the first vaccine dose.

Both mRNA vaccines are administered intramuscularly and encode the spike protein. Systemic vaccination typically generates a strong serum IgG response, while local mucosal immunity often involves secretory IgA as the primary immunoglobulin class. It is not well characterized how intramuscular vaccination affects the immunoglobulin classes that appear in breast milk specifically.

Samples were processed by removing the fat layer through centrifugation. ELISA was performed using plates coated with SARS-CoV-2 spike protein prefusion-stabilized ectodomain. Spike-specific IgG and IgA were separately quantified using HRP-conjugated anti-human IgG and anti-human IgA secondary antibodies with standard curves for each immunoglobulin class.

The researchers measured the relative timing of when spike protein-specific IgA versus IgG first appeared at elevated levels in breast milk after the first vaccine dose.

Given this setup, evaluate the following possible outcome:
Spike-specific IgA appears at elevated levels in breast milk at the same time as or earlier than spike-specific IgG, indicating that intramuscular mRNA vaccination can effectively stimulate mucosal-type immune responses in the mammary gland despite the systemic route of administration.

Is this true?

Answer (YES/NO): YES